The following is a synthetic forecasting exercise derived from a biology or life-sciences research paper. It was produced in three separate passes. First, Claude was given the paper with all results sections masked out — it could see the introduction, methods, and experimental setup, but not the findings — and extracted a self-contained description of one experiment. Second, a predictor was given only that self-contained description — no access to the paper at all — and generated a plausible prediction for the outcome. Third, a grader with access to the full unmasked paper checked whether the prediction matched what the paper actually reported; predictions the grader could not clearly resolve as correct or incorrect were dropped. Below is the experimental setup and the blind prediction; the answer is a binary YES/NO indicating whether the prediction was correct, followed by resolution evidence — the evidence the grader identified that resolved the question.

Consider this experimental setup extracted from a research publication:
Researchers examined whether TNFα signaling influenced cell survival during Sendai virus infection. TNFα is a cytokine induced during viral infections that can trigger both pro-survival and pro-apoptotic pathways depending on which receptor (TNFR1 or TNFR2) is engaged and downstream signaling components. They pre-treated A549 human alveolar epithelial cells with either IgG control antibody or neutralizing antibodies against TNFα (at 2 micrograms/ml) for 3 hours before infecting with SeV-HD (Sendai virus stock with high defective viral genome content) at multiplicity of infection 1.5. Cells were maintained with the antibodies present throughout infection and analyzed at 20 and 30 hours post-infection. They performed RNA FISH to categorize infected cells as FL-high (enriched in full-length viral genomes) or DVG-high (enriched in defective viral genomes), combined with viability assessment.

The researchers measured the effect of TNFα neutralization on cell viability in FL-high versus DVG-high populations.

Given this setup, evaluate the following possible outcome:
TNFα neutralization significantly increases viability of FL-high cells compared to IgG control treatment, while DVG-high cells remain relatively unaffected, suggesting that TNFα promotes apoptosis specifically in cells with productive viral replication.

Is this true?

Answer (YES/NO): NO